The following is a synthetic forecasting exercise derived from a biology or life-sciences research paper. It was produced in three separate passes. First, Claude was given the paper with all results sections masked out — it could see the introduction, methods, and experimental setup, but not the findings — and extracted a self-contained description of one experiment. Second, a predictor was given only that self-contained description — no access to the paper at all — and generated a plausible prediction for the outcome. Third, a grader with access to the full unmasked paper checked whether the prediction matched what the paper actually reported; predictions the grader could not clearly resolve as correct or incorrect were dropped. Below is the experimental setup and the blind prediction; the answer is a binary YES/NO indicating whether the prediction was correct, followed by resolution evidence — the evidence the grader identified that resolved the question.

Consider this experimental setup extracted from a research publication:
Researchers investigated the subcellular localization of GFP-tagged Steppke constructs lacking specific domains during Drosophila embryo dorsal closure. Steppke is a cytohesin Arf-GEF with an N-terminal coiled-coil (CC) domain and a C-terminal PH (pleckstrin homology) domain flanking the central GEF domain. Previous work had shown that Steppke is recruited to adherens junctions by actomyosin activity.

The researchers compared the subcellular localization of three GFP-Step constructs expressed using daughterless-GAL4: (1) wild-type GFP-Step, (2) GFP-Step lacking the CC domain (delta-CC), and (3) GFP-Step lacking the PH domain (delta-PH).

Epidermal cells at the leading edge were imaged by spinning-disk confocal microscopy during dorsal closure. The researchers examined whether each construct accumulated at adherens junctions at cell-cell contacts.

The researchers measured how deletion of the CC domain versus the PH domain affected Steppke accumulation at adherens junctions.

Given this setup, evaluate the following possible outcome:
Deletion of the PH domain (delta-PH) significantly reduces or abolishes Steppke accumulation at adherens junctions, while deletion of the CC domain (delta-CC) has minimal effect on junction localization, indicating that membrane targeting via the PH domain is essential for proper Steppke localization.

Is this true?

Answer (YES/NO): NO